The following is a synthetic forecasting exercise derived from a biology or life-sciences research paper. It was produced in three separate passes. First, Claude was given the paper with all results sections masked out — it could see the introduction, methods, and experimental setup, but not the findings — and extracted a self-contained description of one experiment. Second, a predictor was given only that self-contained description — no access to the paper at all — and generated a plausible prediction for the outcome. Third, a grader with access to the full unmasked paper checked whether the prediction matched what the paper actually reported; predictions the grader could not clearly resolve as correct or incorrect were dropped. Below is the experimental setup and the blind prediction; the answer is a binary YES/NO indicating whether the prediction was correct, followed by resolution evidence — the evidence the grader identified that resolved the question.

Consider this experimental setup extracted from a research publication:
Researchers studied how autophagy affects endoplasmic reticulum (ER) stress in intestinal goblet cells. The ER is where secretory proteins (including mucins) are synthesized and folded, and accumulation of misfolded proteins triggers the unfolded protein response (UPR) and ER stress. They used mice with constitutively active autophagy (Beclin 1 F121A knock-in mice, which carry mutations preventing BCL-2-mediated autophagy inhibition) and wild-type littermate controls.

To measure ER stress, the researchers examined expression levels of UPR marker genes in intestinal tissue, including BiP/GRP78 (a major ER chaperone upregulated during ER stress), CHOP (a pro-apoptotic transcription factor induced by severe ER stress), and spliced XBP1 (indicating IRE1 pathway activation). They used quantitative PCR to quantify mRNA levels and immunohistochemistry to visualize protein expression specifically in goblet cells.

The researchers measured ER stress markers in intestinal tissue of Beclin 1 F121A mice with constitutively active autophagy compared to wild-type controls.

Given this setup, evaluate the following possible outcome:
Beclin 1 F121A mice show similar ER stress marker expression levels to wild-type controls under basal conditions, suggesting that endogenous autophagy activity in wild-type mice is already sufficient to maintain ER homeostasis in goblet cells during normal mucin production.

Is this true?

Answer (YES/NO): NO